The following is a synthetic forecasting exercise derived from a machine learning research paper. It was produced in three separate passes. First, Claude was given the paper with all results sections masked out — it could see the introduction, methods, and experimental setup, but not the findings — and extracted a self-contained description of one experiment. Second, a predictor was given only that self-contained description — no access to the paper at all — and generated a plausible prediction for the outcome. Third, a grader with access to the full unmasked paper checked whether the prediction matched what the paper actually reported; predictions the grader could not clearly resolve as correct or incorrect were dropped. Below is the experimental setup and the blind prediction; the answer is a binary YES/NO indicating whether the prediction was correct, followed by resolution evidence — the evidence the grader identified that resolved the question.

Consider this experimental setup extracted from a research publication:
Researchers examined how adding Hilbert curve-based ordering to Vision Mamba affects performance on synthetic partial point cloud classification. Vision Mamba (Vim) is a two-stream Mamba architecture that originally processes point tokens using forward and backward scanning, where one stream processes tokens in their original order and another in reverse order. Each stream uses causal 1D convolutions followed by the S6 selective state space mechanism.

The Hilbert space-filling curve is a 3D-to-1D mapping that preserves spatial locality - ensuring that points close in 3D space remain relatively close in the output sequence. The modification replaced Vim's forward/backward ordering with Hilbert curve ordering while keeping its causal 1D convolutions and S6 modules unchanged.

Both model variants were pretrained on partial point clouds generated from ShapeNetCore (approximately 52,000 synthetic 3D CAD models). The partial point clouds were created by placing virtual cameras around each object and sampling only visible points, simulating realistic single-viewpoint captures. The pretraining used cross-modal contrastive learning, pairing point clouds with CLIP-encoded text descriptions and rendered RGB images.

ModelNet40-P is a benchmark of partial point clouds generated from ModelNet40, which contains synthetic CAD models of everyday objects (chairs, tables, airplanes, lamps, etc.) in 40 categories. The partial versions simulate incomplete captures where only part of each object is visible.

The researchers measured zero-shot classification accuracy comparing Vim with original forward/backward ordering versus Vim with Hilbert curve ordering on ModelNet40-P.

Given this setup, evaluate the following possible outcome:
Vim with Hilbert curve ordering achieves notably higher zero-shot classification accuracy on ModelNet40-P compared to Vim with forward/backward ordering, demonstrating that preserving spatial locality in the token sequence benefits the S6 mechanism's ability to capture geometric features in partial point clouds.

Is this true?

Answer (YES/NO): NO